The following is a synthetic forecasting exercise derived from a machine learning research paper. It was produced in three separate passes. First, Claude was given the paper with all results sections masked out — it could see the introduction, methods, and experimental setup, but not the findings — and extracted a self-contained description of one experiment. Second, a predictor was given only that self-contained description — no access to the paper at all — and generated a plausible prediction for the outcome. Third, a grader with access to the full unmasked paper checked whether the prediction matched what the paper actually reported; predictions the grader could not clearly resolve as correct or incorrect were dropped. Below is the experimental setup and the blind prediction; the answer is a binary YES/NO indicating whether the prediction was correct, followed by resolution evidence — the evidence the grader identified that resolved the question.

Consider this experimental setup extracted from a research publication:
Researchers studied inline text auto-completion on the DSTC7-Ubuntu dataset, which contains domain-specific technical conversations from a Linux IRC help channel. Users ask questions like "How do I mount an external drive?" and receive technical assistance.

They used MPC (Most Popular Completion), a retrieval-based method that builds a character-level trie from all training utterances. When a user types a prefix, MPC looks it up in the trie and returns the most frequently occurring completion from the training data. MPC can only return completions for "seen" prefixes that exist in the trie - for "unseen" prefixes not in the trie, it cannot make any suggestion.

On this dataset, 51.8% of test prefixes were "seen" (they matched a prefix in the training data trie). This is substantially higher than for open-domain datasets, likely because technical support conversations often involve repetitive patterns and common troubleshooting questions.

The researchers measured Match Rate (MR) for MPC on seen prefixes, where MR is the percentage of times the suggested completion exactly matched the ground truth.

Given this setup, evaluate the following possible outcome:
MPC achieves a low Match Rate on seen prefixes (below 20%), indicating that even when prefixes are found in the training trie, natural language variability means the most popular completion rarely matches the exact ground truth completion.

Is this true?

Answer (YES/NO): NO